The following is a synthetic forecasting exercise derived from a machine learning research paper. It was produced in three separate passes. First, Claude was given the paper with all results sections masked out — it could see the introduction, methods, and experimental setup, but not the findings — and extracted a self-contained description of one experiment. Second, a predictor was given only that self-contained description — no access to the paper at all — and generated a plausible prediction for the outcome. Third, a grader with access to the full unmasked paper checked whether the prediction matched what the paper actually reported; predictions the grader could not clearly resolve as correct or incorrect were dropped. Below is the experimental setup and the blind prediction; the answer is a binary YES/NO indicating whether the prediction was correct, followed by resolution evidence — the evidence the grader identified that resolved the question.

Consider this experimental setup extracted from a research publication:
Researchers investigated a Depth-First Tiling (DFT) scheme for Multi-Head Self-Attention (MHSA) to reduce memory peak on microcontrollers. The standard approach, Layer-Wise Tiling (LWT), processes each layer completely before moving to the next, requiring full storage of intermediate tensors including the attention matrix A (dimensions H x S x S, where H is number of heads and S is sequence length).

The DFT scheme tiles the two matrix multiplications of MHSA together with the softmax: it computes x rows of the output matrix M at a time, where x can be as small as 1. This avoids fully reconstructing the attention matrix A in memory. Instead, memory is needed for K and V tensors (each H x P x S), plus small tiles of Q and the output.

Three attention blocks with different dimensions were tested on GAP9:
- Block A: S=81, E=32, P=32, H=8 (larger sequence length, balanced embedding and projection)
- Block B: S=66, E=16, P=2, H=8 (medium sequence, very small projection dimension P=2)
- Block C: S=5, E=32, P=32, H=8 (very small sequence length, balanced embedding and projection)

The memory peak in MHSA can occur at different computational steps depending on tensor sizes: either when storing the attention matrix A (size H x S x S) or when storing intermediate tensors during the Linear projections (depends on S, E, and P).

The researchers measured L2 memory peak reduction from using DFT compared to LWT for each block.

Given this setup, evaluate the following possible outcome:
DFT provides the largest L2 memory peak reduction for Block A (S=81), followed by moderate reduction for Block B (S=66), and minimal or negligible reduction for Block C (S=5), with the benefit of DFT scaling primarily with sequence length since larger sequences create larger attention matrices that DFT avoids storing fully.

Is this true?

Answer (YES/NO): NO